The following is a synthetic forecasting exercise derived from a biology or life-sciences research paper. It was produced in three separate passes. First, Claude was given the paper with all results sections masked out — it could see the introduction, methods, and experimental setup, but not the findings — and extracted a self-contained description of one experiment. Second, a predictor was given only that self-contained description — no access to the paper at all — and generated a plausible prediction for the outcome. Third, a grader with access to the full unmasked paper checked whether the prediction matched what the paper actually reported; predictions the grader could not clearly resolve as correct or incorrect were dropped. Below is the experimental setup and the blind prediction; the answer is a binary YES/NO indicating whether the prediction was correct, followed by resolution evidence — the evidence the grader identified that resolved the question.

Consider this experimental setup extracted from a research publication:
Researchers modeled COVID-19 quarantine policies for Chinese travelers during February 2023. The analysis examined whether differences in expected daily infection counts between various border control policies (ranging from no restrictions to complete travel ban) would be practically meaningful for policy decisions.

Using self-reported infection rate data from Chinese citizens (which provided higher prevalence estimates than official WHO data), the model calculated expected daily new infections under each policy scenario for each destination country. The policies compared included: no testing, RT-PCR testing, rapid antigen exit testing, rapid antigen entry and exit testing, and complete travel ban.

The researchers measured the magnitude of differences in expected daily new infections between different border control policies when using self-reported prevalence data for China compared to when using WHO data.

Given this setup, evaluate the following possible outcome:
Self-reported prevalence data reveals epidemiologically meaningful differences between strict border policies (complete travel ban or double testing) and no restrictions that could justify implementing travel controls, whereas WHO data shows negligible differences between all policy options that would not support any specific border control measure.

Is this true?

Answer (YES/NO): NO